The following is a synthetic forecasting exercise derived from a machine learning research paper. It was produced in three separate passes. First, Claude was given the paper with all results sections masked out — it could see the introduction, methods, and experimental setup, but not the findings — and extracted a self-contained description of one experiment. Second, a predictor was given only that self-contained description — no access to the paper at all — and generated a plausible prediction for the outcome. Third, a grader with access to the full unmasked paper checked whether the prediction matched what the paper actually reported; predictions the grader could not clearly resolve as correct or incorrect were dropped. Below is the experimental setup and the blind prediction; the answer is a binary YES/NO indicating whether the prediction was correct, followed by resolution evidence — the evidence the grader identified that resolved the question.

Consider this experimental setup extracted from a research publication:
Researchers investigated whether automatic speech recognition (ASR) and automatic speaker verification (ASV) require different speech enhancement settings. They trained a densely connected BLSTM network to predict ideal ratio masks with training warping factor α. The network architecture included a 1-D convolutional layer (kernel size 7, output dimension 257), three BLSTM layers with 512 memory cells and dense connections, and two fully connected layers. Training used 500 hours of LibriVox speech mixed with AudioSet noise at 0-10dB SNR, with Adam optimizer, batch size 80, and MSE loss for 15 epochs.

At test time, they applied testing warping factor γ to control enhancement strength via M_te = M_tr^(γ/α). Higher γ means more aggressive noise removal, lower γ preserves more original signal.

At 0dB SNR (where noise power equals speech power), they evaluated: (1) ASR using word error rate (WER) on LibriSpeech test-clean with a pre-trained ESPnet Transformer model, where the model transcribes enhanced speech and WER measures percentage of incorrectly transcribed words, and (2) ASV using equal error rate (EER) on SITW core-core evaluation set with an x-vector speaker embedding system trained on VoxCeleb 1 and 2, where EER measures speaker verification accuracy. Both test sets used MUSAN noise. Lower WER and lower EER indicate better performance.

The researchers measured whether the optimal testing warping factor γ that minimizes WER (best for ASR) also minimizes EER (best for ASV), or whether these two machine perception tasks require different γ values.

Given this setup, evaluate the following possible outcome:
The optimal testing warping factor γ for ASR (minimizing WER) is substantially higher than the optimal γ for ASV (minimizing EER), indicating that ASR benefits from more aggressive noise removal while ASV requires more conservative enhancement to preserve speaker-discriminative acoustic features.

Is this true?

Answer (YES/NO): NO